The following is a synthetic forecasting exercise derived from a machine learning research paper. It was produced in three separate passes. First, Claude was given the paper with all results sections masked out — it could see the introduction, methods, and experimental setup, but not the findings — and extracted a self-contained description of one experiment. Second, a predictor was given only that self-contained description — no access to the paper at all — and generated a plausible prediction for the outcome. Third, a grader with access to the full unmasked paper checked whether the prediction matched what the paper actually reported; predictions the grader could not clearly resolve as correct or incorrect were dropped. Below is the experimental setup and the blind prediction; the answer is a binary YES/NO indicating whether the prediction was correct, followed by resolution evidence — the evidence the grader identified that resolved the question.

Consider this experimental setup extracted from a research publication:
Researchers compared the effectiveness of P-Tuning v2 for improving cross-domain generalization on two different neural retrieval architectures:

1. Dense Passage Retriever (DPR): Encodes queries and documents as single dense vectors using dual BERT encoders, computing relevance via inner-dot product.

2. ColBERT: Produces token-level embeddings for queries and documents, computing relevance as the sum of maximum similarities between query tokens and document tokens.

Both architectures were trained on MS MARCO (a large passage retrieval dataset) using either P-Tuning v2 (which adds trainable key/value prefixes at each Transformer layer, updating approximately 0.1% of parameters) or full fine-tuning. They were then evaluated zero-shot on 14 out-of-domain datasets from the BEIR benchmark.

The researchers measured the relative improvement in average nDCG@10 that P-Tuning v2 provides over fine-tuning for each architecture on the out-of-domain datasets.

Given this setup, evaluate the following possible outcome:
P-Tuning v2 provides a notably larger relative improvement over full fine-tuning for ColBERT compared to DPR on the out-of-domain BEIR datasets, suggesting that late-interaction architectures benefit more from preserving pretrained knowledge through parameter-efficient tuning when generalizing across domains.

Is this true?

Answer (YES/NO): NO